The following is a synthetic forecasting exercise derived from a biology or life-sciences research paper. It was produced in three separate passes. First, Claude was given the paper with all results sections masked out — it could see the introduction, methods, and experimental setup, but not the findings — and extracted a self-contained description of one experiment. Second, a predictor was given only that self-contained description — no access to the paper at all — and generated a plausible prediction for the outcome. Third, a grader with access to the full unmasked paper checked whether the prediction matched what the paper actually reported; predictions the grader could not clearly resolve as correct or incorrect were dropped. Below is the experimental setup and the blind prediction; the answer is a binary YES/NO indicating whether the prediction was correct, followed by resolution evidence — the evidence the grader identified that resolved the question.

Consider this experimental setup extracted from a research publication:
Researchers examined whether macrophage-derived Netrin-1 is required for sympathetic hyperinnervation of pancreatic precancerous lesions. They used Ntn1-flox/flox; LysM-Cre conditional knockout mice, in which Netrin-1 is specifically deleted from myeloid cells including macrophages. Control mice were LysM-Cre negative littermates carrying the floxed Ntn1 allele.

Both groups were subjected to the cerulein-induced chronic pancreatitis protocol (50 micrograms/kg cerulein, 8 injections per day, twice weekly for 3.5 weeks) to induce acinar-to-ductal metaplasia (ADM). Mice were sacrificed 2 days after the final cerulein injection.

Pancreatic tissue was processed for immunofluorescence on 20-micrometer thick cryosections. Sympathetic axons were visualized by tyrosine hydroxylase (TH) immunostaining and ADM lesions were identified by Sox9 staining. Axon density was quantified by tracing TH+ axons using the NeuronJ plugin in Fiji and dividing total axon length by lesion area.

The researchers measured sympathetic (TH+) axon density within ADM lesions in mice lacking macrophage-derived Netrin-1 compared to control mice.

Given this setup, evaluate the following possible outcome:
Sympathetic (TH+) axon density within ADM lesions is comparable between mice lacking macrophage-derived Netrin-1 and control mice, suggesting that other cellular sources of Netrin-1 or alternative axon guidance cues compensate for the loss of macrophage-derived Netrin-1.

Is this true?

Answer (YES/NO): YES